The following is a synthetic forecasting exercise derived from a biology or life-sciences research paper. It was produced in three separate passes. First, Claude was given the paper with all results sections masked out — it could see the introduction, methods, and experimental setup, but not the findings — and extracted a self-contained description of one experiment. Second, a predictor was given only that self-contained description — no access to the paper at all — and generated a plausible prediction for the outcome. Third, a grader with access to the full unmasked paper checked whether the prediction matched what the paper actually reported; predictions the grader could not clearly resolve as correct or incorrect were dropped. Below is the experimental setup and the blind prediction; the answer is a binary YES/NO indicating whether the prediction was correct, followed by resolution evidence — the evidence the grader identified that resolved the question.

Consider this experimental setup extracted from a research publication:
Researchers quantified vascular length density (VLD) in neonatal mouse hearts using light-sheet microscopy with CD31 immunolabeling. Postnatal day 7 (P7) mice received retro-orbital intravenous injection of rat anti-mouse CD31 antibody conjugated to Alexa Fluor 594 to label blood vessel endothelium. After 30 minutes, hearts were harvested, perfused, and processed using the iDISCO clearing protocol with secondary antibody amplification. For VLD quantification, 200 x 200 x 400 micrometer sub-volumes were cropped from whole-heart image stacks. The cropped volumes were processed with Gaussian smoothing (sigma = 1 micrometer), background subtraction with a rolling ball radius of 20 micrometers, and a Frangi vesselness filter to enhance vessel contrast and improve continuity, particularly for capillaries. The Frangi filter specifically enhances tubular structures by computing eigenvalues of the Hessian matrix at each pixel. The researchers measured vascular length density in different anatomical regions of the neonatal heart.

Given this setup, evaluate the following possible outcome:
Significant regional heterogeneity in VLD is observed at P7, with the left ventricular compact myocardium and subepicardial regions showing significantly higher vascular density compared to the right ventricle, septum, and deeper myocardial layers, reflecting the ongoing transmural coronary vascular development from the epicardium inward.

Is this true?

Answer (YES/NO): NO